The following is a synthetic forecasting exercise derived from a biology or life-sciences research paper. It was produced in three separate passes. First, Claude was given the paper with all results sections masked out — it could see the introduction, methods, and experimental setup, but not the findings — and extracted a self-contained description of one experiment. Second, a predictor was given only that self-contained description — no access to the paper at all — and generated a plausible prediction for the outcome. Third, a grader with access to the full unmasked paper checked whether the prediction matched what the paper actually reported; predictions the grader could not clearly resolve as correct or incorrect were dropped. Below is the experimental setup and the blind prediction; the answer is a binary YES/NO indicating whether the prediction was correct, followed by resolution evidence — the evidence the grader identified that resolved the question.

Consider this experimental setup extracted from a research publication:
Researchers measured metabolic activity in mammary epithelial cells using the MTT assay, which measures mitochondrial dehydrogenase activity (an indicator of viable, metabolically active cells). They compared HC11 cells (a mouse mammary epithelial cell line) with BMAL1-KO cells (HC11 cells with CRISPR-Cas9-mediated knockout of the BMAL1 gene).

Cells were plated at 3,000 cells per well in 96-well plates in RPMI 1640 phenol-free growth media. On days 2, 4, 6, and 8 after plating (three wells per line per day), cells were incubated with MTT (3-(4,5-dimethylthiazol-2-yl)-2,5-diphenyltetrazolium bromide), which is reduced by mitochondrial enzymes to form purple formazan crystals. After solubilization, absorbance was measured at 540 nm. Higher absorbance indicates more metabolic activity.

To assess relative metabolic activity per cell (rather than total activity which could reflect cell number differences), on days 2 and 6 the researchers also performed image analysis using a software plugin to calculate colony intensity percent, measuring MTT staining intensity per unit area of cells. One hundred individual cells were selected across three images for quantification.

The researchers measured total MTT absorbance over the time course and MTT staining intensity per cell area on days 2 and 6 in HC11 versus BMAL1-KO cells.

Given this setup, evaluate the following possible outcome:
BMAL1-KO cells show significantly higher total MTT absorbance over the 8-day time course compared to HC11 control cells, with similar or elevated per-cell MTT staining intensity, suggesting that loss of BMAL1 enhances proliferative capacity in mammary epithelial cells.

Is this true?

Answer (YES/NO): NO